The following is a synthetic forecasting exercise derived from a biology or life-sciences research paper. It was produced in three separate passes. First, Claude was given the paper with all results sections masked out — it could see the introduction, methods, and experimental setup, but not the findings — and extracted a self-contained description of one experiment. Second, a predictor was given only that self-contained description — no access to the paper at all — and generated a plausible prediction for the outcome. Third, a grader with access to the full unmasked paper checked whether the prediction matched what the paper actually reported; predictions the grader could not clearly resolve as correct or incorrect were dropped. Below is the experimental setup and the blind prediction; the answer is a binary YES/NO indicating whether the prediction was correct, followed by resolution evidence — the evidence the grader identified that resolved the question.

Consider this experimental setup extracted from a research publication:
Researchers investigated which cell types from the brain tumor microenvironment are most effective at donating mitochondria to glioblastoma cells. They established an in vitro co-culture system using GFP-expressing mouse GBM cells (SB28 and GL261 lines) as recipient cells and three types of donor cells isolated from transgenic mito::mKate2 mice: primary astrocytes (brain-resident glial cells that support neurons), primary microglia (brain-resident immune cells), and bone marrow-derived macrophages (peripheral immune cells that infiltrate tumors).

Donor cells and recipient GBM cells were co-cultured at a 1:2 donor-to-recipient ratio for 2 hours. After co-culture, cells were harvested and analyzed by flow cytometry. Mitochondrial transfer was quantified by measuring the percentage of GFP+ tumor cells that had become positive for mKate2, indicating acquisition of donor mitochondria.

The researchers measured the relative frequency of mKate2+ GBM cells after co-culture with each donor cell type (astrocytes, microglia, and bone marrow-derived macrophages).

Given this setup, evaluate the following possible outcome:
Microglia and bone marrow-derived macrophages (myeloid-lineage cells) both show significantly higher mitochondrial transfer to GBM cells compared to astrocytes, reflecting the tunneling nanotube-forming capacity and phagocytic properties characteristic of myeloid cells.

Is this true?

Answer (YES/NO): NO